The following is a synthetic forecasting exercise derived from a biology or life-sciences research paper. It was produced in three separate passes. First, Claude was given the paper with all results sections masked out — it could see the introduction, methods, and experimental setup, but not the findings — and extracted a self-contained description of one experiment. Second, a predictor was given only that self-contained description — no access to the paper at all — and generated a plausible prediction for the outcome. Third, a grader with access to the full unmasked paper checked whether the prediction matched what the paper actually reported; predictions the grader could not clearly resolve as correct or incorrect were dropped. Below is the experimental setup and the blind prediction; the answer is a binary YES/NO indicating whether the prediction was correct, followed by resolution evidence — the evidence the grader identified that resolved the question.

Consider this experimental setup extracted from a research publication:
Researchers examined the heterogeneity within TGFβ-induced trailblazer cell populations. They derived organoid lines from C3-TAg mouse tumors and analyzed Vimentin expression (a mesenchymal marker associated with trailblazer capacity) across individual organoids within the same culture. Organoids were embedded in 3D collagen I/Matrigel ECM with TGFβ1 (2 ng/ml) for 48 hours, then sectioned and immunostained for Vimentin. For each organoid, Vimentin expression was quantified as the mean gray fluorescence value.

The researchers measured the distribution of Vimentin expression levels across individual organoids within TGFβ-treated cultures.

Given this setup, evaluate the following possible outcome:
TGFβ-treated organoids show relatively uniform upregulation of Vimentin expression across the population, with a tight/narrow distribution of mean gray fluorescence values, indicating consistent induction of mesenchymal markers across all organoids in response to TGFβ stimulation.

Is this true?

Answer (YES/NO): NO